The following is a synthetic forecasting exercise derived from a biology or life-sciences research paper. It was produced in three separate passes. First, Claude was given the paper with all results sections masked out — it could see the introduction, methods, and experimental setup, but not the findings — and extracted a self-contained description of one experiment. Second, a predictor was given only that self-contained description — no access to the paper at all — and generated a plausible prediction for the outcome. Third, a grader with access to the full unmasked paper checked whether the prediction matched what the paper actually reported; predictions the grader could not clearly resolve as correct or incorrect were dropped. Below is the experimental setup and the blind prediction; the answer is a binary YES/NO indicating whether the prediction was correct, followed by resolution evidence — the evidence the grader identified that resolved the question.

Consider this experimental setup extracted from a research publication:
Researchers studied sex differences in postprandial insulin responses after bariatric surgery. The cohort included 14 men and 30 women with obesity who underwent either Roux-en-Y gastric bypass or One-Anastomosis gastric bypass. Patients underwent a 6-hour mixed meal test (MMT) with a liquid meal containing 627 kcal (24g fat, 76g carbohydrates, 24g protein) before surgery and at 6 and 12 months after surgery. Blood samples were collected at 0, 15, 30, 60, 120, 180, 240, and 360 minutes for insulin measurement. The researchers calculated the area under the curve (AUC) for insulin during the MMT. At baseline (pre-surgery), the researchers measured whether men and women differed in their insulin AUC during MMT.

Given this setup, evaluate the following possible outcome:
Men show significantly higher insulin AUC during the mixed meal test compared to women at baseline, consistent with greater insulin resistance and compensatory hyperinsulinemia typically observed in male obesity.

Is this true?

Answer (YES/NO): NO